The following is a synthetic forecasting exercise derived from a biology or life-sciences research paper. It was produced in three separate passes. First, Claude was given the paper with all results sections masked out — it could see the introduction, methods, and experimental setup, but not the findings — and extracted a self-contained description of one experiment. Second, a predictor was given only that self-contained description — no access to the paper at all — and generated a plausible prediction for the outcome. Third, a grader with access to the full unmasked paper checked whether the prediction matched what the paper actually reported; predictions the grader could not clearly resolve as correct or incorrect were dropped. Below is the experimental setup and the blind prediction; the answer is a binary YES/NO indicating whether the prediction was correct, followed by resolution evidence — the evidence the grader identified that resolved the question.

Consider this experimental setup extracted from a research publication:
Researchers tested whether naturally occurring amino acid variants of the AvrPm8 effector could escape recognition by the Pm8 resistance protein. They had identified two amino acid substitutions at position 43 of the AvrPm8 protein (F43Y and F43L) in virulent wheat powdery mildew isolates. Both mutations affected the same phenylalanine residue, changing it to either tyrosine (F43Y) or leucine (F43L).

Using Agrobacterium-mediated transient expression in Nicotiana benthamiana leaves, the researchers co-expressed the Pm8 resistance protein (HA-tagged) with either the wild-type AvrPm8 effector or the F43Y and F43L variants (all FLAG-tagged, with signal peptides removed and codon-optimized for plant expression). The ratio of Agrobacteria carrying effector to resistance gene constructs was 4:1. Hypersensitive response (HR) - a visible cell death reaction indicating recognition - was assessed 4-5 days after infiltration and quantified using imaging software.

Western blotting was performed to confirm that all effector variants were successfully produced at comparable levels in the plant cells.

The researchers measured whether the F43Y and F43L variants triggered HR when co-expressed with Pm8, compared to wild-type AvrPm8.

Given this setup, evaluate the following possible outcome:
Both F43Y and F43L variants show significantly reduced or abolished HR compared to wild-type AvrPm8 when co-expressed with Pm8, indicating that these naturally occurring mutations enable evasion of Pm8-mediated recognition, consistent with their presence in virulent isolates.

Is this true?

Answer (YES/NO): YES